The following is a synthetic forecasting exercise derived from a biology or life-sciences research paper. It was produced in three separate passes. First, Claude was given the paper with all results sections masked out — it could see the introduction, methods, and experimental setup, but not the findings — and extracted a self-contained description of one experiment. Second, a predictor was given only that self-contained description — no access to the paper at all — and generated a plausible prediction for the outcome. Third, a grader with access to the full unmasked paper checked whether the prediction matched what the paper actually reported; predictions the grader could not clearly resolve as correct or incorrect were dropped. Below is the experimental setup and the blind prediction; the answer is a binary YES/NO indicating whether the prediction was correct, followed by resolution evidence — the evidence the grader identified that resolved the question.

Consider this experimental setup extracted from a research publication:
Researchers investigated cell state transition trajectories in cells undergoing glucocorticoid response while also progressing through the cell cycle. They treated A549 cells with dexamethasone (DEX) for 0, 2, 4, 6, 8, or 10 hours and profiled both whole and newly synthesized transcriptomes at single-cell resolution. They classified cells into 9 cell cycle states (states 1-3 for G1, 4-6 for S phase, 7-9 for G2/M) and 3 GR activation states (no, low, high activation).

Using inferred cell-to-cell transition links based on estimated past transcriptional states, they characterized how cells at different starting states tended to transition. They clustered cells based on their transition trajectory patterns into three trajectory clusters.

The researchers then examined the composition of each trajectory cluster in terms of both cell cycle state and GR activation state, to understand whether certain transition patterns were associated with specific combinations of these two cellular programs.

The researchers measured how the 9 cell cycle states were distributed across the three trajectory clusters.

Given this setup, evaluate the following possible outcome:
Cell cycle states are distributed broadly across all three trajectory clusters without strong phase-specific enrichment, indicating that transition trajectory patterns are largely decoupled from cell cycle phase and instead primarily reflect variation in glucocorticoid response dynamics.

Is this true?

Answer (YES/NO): NO